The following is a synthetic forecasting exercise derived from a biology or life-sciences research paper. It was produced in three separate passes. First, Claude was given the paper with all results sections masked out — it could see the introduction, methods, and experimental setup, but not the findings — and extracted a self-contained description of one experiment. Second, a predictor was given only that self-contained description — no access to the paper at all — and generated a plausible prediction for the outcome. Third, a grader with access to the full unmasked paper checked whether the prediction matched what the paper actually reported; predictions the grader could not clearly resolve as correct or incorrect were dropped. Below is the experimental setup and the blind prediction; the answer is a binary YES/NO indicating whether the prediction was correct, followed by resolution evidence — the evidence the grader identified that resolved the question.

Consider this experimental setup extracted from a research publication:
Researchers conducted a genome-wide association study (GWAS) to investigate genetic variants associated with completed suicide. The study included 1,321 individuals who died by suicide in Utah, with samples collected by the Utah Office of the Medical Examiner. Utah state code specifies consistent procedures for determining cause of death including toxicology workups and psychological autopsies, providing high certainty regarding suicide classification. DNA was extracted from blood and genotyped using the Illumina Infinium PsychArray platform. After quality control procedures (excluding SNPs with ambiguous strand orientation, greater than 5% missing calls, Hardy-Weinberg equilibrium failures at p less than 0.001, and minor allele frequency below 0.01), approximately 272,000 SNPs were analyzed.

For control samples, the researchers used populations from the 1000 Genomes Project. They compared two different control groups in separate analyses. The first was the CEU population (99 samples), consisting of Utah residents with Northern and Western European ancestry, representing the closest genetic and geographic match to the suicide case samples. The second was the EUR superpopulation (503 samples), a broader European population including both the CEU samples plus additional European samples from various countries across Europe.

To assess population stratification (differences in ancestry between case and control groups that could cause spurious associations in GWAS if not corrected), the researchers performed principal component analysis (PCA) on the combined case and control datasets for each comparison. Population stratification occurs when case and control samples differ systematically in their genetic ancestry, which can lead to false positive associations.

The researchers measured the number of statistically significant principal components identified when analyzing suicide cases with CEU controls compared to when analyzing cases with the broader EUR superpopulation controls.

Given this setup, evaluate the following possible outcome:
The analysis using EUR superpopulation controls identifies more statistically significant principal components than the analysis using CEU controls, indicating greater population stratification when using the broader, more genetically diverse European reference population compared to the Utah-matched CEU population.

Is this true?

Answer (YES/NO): YES